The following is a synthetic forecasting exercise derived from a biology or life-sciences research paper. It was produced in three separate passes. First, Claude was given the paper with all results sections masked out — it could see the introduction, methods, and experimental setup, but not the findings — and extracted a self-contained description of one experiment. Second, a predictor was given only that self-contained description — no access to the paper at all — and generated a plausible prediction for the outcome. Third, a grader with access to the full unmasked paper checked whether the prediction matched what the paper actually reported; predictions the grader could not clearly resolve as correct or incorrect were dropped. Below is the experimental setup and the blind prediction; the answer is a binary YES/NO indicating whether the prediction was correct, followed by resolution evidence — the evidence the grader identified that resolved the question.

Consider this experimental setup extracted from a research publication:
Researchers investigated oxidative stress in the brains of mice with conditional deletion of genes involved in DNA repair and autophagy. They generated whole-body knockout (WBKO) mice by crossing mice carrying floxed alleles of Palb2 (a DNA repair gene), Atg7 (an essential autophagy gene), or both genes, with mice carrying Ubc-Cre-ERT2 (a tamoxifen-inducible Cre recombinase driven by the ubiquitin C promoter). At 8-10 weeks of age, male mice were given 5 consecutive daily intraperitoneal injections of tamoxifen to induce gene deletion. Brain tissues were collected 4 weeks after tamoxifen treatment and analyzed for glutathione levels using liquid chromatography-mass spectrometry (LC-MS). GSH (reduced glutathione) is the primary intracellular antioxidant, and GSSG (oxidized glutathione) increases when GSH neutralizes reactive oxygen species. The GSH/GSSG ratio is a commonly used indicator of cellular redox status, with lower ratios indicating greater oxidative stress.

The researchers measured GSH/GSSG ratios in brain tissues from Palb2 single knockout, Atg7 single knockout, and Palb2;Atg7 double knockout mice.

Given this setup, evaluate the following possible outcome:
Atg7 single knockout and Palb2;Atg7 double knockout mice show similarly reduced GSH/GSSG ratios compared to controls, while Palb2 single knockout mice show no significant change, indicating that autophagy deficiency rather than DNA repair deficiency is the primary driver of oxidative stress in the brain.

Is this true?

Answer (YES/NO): NO